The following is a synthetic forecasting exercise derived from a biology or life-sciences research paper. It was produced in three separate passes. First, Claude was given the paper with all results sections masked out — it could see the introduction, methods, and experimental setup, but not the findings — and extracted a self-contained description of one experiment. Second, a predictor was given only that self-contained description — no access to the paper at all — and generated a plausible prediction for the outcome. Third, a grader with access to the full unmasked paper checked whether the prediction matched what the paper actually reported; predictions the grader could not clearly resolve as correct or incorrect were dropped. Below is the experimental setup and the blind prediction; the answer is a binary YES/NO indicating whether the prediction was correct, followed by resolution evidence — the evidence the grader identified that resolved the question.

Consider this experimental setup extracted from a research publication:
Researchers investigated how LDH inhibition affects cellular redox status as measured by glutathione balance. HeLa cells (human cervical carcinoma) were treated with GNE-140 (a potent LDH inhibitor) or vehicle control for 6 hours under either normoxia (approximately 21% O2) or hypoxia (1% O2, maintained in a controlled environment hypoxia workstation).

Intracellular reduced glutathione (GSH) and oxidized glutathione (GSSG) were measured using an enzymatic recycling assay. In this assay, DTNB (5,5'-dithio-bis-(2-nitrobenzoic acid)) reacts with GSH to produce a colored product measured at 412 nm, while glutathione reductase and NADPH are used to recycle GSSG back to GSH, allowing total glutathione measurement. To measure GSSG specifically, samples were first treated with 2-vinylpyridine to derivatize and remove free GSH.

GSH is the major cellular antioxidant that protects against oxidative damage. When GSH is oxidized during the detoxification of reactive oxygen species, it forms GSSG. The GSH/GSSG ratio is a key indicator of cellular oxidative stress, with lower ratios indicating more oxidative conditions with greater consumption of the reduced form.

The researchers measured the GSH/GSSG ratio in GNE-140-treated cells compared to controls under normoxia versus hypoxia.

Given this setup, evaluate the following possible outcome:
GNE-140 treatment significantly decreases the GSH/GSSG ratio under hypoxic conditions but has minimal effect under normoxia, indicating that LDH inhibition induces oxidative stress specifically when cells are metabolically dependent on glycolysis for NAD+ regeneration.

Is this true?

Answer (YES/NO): NO